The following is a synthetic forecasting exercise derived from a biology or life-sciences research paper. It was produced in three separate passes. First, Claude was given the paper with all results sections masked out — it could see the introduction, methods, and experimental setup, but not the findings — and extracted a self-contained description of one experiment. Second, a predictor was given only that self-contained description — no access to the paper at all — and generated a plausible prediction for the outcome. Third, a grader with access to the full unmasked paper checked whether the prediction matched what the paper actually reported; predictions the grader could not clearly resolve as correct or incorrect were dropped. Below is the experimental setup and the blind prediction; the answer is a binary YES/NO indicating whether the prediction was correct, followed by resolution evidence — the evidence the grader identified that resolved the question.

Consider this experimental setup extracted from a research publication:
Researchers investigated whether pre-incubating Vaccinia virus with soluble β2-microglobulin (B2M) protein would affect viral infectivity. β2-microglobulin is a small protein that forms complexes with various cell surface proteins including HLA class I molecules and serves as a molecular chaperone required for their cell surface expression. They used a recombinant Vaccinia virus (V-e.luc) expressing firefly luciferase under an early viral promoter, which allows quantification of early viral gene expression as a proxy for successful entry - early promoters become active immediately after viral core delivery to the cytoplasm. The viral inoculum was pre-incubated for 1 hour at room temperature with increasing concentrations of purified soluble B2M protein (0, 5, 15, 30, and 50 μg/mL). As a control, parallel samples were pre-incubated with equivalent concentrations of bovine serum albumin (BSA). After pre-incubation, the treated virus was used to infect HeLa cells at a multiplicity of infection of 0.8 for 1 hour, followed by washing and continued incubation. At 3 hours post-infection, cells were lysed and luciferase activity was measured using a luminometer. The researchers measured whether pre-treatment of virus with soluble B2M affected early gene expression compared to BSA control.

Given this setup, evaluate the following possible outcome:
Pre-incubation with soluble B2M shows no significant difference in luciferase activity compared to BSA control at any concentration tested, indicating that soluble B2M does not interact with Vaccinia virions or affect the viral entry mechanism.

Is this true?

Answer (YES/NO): YES